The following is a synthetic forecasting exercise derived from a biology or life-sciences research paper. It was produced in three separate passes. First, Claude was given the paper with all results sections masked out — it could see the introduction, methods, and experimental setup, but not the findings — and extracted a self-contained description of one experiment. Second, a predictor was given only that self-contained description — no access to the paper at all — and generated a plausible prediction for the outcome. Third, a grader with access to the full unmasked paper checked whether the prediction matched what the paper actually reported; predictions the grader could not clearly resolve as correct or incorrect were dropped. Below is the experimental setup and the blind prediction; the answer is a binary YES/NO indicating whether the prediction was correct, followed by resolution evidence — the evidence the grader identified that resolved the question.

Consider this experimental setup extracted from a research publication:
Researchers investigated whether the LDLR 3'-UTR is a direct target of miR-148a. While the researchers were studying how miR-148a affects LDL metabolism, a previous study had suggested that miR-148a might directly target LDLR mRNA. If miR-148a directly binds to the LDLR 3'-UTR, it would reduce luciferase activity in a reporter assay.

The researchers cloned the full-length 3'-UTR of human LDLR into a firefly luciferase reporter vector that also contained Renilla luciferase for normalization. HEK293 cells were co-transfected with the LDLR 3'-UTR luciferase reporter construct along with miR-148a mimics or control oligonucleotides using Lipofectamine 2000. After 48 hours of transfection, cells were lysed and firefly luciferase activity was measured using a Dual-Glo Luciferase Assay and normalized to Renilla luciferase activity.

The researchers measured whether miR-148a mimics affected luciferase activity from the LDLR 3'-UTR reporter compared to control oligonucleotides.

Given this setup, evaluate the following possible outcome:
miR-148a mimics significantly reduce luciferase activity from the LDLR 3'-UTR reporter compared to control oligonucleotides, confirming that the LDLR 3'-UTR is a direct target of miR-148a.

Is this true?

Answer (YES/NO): NO